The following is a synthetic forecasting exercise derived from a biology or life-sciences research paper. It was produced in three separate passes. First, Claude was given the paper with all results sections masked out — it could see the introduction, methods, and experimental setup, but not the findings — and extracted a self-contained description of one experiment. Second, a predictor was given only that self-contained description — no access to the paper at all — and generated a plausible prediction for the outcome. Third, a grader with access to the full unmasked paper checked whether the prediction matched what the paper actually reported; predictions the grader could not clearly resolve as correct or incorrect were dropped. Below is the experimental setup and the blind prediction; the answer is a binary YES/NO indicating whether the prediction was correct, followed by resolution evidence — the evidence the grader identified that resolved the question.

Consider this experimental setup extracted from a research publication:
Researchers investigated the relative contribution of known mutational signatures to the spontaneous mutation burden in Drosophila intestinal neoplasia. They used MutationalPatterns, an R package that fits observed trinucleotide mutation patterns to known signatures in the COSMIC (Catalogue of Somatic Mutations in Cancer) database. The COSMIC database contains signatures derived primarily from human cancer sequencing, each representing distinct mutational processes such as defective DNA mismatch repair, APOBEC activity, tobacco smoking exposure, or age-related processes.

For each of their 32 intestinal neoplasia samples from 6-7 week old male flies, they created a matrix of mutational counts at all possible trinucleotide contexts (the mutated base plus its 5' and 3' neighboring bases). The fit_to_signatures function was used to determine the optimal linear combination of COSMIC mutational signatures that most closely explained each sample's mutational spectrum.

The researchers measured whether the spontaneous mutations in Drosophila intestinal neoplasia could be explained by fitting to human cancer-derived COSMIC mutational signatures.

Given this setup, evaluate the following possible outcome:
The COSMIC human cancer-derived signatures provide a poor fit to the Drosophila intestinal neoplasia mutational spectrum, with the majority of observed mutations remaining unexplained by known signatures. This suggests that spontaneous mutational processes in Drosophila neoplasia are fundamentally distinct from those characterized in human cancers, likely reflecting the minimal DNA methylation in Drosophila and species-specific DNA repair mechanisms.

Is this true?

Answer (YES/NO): NO